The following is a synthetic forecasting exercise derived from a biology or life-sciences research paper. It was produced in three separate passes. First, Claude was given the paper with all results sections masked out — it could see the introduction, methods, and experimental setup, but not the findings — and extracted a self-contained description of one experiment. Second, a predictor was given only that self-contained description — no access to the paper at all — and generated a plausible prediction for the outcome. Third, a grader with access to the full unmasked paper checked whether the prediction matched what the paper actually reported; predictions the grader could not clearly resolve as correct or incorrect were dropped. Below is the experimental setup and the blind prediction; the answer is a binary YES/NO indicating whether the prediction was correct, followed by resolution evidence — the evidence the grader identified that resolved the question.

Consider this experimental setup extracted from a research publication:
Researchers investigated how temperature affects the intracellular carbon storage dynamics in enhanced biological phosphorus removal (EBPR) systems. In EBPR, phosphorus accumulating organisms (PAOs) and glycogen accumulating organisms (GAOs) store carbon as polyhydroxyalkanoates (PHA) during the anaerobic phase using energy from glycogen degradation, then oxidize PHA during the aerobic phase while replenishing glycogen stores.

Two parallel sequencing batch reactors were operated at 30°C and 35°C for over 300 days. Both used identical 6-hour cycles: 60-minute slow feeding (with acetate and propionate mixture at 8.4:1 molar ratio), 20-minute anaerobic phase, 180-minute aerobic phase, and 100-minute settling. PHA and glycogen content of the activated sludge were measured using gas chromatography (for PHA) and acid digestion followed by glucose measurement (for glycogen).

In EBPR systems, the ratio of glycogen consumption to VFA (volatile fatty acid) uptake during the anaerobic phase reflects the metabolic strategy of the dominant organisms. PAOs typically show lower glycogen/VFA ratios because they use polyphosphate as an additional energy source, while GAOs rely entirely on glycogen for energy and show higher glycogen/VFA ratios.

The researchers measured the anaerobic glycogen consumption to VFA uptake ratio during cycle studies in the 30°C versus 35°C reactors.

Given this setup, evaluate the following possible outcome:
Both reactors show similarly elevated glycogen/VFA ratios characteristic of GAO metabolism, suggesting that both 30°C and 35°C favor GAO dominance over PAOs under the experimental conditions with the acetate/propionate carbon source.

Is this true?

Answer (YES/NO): NO